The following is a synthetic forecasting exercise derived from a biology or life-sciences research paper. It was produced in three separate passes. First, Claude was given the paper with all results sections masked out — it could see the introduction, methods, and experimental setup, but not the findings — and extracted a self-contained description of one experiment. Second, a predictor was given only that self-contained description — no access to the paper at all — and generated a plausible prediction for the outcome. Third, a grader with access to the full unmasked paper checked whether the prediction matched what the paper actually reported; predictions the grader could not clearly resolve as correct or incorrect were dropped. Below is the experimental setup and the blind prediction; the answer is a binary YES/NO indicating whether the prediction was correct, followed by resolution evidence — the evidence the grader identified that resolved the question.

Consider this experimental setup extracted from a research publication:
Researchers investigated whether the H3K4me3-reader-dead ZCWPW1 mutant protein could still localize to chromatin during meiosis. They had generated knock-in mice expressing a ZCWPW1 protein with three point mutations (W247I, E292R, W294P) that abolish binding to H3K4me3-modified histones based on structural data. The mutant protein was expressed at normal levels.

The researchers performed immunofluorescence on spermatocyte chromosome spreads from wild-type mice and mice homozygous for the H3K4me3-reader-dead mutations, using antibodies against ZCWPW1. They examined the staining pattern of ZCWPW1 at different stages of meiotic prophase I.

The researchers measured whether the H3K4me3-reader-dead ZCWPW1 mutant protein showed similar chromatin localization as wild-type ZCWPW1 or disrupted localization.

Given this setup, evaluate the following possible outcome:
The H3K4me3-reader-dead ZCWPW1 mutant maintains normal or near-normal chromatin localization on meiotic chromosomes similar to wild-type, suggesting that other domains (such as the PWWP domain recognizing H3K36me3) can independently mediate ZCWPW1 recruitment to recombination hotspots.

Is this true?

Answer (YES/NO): NO